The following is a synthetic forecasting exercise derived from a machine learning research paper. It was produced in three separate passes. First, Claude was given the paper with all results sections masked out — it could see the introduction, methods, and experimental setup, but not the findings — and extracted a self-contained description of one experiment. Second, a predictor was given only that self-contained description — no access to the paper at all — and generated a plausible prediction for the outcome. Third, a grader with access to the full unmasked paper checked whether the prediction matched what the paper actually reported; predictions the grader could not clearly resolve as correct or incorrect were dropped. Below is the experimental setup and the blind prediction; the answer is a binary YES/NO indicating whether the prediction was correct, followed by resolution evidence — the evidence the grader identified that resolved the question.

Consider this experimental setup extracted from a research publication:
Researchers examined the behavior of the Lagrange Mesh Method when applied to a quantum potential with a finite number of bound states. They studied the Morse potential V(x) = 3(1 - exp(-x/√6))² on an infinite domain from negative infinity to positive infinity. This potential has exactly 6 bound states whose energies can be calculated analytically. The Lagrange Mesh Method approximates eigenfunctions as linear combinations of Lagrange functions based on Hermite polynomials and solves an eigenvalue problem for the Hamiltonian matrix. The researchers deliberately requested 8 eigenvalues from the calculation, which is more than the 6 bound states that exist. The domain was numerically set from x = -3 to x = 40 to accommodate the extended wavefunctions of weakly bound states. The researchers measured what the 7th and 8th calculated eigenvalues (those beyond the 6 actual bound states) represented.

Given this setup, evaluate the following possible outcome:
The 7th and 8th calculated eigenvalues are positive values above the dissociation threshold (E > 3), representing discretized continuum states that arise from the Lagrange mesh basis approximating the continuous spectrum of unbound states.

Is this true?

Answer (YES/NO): YES